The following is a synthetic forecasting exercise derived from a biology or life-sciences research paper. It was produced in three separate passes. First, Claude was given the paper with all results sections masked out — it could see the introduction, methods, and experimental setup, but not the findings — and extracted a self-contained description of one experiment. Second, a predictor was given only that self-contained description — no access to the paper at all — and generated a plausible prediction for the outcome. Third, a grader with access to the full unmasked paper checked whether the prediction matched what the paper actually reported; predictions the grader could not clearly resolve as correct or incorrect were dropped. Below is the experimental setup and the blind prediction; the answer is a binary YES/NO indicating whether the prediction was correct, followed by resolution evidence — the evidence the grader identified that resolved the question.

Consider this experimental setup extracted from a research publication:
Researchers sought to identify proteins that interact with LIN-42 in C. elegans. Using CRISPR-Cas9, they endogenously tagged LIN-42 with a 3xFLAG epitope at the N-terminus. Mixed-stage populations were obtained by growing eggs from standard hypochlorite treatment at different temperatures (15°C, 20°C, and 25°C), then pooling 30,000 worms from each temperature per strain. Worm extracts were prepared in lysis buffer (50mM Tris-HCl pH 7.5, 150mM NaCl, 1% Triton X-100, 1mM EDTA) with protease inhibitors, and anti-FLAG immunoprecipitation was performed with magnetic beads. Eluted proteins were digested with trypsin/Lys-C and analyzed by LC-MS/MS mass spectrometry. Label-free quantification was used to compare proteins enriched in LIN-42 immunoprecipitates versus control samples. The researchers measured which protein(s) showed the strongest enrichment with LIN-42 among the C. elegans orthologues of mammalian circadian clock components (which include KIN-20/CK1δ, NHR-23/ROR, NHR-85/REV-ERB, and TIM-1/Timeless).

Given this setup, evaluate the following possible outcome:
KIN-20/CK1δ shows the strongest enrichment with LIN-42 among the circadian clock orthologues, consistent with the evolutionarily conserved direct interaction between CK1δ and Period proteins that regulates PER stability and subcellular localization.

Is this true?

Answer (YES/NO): YES